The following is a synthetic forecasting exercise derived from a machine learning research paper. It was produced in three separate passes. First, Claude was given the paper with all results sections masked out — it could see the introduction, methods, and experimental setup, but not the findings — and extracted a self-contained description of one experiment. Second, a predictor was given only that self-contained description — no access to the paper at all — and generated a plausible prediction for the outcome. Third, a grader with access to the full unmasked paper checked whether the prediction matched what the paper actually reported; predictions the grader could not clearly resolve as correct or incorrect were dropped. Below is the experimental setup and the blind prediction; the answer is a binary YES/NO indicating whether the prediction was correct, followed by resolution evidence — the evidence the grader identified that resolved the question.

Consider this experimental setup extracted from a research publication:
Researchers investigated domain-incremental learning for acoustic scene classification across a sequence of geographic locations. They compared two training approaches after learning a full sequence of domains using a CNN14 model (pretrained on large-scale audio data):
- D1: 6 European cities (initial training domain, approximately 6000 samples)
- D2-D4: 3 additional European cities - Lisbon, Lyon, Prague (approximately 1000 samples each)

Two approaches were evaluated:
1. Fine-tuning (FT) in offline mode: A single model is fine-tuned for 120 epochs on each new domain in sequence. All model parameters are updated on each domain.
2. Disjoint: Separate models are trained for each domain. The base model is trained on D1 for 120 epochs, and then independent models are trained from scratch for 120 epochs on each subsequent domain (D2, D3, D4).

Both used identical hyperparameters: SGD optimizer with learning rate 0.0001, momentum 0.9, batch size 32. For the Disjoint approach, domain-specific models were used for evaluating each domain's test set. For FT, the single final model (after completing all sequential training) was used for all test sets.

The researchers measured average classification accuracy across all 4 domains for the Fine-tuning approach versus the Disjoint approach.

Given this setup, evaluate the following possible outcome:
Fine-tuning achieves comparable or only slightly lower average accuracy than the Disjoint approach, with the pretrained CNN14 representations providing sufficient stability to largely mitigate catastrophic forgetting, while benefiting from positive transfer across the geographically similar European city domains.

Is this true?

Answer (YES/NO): NO